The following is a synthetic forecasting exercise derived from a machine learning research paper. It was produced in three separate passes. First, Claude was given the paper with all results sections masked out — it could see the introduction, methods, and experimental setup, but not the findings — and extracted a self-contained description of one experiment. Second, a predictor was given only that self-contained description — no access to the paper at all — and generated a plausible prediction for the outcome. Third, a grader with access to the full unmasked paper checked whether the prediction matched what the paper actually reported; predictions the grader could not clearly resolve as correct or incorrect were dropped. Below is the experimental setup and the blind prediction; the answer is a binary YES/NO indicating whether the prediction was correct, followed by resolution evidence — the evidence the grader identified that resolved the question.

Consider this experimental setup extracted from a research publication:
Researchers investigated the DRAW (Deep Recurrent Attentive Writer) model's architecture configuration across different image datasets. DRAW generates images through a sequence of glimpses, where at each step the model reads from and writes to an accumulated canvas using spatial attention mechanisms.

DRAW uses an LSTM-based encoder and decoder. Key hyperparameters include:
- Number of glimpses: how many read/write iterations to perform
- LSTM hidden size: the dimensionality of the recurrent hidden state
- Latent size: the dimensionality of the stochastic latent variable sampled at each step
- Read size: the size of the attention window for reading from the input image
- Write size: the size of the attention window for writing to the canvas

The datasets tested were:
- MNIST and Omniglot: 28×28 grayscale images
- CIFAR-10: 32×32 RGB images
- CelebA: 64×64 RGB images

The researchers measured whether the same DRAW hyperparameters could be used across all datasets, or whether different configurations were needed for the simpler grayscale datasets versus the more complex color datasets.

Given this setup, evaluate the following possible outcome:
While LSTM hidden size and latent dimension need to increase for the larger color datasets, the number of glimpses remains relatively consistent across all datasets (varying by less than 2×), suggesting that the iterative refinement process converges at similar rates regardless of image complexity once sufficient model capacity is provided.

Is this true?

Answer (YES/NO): YES